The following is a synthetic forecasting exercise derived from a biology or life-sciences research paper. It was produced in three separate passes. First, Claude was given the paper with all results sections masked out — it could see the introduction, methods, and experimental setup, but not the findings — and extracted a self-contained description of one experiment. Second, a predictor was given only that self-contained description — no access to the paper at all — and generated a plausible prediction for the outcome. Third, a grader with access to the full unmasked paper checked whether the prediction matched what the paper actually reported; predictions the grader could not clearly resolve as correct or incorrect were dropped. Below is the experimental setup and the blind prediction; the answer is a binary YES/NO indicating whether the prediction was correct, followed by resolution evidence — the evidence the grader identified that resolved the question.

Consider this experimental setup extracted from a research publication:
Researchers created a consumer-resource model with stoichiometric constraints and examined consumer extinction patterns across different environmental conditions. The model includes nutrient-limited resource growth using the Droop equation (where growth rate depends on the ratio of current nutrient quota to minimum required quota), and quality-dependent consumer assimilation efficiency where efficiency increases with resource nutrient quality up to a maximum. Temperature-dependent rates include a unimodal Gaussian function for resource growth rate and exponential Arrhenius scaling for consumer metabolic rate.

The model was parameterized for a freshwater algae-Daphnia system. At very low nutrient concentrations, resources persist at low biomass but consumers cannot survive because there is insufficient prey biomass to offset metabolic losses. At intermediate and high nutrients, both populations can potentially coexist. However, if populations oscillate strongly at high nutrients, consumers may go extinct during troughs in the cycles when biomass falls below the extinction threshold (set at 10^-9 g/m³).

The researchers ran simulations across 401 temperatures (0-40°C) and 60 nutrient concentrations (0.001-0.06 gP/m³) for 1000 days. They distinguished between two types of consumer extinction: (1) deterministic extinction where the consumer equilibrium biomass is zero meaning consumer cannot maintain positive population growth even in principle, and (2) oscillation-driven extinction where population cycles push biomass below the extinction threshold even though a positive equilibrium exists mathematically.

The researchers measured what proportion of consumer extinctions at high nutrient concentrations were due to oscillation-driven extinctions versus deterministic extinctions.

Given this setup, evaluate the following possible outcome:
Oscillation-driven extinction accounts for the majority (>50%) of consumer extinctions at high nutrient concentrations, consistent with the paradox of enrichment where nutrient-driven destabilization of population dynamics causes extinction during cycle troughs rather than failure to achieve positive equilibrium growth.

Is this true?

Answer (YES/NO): NO